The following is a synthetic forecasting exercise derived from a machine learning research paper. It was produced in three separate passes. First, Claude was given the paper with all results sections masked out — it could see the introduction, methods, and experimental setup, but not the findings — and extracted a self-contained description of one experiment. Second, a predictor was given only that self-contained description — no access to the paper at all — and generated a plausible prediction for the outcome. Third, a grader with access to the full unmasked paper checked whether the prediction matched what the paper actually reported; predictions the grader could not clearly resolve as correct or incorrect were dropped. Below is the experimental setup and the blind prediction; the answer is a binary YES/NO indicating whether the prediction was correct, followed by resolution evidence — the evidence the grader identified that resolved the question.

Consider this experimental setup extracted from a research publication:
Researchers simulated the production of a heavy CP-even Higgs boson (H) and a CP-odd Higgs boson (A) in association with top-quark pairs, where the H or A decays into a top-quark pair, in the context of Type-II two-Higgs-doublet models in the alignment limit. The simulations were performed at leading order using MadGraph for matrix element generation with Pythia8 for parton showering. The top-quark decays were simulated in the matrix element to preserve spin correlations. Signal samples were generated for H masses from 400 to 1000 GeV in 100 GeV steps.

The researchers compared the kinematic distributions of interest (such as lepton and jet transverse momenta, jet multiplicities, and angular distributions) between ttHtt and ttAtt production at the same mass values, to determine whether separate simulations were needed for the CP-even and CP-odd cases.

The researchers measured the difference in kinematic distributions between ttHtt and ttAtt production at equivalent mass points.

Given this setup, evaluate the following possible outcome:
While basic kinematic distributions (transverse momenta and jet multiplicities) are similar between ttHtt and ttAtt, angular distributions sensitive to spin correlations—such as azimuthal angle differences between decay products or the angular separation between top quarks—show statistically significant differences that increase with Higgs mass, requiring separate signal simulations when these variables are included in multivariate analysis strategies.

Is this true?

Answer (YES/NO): NO